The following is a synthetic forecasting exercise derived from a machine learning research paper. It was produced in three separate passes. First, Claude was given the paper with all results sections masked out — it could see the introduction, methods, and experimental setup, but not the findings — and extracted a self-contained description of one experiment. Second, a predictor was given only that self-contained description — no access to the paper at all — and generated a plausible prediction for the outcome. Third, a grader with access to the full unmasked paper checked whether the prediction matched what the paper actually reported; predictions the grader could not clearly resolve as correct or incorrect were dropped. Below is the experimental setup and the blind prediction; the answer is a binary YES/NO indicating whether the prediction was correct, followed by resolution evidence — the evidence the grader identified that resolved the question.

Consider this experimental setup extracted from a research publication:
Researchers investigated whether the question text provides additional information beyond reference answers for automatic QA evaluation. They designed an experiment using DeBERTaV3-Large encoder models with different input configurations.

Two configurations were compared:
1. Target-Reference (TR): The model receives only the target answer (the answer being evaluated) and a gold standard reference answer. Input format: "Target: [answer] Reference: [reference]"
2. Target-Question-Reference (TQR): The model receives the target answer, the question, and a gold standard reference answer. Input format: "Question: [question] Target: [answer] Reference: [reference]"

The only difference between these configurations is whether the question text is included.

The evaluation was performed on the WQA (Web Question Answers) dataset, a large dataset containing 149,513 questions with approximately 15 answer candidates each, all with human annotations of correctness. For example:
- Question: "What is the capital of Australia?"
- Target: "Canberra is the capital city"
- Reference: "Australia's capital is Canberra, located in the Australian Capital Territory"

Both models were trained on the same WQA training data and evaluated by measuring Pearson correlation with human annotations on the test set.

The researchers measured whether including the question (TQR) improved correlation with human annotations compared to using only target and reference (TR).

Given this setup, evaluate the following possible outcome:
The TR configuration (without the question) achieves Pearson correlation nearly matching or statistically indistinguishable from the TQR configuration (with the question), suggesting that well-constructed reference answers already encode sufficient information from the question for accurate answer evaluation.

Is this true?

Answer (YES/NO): NO